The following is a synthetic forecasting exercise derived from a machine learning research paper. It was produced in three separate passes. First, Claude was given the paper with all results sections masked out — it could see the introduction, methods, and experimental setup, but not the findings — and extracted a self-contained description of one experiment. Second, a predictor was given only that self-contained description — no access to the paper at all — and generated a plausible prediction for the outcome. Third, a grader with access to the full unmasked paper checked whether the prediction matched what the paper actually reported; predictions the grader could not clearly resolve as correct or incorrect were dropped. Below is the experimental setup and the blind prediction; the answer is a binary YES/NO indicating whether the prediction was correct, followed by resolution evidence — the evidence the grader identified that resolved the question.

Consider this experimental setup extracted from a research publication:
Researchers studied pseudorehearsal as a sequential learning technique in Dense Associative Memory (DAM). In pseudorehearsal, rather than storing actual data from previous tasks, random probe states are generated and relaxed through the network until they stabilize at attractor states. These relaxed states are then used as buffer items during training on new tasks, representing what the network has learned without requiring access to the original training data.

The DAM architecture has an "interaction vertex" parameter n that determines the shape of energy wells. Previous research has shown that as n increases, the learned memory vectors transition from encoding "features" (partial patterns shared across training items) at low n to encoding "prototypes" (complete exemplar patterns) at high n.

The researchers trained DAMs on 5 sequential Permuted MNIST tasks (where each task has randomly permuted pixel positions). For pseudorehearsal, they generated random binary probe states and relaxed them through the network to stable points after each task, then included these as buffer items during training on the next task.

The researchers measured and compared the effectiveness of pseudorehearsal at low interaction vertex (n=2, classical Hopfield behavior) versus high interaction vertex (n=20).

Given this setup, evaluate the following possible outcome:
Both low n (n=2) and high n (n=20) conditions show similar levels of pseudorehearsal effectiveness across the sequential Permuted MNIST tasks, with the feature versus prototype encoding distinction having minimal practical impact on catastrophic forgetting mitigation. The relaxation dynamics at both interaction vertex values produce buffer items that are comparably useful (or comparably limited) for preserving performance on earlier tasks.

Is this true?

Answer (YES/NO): NO